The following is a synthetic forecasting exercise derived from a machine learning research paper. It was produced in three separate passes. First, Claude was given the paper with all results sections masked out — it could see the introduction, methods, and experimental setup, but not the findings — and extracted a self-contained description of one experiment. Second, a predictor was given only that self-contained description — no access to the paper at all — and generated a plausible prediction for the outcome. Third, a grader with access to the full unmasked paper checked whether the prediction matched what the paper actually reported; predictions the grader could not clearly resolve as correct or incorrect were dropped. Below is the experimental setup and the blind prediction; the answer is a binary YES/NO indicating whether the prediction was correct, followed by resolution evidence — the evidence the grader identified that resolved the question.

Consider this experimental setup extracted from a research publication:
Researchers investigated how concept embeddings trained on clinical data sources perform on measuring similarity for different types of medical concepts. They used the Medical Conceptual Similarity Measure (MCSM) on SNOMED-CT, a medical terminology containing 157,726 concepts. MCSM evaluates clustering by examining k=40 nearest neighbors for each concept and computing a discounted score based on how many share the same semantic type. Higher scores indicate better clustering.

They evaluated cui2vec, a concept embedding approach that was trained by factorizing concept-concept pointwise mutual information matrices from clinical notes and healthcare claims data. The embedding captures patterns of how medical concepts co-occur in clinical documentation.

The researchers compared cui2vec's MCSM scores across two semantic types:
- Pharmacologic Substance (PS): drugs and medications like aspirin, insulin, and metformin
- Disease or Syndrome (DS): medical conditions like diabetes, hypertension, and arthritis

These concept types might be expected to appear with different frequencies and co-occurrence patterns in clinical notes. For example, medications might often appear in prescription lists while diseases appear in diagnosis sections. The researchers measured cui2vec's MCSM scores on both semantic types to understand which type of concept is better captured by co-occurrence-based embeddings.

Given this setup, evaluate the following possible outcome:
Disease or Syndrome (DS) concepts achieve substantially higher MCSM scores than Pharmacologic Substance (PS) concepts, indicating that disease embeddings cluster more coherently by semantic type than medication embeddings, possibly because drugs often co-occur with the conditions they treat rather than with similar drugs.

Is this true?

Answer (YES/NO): YES